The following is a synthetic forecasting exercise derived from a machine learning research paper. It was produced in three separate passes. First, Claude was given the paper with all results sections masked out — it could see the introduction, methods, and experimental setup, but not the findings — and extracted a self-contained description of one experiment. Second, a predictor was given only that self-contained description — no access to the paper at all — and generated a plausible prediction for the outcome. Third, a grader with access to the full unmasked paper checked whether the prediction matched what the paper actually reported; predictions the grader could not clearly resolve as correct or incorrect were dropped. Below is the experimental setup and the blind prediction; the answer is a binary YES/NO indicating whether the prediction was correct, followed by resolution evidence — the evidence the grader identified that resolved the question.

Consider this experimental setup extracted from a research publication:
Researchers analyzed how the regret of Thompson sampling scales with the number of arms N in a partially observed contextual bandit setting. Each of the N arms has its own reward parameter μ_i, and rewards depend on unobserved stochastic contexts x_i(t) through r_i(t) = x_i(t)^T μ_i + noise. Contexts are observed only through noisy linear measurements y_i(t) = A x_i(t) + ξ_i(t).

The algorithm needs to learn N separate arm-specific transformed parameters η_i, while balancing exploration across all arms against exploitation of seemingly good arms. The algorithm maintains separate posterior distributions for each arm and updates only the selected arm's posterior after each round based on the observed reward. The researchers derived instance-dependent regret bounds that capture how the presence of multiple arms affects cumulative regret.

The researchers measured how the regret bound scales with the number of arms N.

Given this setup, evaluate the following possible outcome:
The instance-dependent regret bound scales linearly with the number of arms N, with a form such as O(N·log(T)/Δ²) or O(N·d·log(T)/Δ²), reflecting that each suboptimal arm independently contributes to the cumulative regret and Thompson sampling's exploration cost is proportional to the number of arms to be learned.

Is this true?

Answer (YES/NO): YES